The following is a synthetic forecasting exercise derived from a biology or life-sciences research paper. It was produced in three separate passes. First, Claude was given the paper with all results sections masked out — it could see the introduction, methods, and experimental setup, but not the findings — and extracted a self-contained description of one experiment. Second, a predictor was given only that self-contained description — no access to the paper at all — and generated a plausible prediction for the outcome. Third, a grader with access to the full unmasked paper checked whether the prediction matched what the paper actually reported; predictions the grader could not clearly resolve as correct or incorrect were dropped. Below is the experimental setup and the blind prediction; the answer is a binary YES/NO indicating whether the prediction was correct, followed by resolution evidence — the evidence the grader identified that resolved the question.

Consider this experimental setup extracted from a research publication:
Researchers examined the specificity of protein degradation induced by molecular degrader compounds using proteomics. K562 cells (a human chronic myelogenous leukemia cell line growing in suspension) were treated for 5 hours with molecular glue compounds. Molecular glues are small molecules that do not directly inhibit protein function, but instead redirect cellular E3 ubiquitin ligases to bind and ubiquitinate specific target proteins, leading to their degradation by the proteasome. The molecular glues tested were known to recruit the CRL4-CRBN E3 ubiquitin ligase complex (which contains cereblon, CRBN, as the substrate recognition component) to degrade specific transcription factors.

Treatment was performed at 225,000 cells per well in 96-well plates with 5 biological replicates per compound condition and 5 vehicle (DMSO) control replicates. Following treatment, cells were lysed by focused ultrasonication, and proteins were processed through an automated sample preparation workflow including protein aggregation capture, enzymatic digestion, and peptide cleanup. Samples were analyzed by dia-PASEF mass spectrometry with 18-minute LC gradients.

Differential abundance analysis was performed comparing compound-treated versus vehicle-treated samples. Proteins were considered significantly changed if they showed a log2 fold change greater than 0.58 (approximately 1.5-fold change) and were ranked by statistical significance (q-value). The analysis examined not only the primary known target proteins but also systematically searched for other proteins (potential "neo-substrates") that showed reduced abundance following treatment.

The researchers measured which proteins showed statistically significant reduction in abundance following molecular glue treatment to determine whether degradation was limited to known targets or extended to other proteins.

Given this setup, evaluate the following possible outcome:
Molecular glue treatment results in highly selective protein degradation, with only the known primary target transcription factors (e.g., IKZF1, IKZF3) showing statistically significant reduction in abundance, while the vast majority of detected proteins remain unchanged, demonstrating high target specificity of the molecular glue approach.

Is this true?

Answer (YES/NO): NO